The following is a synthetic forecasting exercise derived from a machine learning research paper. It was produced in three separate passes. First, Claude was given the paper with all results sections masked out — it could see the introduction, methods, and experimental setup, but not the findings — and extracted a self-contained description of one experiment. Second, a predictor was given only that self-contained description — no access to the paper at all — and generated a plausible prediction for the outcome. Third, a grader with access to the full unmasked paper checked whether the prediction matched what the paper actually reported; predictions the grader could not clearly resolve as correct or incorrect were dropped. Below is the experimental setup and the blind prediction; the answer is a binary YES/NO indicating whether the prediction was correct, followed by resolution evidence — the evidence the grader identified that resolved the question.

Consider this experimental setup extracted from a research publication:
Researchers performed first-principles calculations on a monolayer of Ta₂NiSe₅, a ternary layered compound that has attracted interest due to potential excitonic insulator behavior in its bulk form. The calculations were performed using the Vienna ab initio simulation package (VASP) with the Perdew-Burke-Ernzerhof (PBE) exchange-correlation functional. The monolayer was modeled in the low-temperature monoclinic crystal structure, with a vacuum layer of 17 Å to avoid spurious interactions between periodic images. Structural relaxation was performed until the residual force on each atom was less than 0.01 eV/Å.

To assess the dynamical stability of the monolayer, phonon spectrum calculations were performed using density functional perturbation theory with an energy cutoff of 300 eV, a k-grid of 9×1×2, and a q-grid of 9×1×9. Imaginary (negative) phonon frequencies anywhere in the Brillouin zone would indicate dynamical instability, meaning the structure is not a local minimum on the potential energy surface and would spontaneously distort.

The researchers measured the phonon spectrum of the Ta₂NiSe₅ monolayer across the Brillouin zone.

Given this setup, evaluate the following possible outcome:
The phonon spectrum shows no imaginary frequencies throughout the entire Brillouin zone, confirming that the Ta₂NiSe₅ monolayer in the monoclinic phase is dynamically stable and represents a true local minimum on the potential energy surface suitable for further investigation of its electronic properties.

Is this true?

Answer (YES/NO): YES